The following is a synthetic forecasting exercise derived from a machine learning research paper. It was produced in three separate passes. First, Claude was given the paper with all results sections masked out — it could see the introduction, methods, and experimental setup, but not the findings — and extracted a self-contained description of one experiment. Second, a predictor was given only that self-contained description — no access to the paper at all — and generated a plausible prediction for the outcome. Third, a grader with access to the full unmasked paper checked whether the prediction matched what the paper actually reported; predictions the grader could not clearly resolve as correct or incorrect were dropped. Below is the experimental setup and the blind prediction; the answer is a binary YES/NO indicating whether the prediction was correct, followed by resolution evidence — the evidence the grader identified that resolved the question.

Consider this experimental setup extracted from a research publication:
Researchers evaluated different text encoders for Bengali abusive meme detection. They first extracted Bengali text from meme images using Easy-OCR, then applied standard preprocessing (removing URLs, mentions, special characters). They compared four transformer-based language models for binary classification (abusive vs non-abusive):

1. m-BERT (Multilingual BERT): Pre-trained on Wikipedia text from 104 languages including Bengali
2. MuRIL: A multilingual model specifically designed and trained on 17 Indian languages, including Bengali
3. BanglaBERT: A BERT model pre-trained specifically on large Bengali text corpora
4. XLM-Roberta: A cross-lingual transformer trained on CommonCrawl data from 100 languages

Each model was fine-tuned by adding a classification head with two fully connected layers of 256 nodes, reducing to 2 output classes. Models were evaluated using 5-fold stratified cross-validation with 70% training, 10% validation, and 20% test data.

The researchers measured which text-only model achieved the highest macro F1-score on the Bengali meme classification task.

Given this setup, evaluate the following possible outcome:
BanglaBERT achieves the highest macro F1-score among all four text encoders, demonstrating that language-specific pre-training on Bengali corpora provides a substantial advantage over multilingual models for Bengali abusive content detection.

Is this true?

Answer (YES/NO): NO